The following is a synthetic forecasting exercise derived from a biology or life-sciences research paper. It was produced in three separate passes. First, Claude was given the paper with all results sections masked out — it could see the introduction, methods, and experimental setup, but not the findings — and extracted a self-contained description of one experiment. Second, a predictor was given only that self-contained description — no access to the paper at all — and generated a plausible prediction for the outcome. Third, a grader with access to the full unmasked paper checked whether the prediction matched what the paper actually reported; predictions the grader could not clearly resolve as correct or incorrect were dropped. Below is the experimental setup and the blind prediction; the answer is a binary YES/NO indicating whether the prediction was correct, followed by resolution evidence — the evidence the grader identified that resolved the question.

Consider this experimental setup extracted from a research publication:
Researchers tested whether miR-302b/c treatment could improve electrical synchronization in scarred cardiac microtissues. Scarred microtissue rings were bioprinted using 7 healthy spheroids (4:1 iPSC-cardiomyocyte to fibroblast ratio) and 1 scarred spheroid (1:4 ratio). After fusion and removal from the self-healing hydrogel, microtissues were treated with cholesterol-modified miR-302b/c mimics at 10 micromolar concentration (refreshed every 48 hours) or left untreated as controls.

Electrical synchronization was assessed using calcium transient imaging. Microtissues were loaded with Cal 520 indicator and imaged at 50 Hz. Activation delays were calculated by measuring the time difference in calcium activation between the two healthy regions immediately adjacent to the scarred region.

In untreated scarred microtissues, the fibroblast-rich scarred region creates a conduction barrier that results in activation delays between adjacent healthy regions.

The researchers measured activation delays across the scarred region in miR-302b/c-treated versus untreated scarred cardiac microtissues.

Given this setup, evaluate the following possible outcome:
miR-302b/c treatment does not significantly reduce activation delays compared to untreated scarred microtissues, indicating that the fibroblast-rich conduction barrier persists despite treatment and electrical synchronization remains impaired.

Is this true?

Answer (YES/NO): NO